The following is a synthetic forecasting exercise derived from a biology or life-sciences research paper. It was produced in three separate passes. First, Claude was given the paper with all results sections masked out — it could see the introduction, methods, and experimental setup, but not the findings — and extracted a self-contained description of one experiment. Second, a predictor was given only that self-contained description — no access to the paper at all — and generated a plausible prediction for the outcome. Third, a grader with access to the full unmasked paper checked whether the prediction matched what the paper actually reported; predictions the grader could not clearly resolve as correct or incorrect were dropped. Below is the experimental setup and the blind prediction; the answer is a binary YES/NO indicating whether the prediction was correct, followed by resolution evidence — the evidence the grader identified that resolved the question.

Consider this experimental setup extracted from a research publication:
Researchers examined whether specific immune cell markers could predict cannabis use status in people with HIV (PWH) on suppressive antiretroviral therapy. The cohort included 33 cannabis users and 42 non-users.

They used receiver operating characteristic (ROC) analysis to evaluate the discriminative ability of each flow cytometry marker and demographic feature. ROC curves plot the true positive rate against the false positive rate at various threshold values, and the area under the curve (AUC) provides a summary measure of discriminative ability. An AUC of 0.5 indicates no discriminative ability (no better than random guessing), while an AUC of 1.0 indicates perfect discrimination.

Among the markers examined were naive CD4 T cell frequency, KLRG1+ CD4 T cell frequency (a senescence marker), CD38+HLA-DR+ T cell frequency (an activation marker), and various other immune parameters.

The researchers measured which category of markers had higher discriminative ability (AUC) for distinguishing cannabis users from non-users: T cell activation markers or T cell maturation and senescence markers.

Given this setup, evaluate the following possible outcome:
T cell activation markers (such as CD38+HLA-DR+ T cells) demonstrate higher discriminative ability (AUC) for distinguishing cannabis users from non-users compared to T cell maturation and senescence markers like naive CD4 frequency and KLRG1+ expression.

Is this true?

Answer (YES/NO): NO